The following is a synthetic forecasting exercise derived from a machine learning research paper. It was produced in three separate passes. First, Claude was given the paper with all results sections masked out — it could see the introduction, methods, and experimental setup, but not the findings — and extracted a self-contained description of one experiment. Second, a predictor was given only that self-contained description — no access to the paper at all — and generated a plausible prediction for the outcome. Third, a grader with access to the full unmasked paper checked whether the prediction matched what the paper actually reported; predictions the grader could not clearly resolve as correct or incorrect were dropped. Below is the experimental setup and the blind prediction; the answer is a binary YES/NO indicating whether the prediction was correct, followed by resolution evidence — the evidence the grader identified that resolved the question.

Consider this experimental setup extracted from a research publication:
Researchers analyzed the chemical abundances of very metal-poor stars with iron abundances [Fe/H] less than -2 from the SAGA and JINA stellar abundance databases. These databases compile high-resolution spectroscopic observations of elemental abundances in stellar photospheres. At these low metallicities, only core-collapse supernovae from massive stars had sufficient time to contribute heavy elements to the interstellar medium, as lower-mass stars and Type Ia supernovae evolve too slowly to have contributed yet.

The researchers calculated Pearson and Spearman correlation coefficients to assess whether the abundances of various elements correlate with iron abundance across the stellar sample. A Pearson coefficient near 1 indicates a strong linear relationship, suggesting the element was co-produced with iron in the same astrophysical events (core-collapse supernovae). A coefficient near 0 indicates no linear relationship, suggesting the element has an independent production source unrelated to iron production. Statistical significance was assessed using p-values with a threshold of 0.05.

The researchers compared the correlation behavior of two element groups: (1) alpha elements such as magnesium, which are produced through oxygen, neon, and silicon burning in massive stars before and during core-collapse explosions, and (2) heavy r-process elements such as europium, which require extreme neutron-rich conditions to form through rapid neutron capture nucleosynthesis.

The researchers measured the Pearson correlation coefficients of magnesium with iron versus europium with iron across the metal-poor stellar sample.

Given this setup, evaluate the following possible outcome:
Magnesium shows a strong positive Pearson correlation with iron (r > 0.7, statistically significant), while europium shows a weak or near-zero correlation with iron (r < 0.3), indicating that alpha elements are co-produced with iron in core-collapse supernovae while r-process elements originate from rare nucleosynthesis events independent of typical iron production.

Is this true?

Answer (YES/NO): YES